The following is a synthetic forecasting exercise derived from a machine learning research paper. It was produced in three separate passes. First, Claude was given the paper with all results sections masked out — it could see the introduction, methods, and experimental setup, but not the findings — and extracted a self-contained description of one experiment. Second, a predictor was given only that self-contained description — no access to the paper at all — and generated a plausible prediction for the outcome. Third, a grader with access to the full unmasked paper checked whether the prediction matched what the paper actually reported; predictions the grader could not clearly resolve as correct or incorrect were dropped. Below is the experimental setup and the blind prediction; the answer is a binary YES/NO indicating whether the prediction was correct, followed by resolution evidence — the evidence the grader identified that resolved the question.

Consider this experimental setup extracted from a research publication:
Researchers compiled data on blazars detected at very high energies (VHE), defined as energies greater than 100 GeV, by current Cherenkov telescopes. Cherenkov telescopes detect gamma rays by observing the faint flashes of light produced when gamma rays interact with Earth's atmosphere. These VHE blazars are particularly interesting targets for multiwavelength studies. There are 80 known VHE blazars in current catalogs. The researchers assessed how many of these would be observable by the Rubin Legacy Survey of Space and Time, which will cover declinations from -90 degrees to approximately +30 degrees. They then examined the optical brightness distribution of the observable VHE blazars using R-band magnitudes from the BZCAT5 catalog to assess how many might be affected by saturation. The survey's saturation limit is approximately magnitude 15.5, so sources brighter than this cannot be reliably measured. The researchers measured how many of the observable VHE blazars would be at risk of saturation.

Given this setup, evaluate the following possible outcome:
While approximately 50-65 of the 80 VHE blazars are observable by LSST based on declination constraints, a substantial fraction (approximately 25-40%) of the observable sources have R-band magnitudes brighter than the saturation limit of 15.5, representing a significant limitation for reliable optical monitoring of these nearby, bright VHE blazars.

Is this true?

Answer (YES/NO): NO